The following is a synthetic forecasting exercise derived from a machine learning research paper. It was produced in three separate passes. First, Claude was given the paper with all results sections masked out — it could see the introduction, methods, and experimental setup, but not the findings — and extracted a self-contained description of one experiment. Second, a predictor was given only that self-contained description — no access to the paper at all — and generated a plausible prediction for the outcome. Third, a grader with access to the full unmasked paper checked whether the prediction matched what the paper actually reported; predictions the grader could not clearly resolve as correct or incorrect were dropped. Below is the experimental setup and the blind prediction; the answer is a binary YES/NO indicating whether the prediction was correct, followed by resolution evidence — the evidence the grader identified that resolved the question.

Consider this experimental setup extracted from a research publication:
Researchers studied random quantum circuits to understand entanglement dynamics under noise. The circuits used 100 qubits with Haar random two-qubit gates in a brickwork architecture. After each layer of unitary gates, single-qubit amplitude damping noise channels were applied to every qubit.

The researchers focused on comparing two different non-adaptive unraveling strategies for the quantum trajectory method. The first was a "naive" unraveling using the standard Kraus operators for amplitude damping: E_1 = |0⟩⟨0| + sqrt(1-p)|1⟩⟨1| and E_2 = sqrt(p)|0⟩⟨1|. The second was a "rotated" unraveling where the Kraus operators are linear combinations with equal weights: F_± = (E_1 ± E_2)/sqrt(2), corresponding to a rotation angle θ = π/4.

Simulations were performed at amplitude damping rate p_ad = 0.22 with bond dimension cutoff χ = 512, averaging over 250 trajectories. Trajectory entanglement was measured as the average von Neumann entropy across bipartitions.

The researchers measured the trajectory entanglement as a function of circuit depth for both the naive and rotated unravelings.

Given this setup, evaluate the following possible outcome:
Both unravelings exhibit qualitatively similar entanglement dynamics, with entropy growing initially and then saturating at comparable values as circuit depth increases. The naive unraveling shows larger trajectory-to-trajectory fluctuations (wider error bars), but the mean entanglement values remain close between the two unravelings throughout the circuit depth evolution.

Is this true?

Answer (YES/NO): NO